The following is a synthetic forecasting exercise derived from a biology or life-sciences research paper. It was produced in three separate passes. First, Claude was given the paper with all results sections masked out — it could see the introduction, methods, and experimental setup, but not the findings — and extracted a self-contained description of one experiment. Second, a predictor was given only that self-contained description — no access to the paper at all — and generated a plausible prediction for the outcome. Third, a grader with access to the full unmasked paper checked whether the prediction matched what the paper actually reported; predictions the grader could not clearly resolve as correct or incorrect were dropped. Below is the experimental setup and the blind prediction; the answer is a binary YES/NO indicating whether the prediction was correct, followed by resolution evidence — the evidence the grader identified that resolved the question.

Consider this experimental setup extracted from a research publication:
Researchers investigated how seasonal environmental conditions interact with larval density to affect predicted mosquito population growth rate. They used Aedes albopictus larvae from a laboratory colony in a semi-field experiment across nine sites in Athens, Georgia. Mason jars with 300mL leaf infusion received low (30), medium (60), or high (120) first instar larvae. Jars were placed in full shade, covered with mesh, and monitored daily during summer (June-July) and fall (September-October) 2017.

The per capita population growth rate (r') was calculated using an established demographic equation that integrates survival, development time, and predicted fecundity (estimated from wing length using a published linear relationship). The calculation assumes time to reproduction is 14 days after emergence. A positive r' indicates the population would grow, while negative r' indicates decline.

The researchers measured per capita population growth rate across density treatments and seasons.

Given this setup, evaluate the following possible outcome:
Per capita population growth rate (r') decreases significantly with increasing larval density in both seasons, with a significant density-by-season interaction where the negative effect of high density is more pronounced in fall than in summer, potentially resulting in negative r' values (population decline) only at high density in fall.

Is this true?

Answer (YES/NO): YES